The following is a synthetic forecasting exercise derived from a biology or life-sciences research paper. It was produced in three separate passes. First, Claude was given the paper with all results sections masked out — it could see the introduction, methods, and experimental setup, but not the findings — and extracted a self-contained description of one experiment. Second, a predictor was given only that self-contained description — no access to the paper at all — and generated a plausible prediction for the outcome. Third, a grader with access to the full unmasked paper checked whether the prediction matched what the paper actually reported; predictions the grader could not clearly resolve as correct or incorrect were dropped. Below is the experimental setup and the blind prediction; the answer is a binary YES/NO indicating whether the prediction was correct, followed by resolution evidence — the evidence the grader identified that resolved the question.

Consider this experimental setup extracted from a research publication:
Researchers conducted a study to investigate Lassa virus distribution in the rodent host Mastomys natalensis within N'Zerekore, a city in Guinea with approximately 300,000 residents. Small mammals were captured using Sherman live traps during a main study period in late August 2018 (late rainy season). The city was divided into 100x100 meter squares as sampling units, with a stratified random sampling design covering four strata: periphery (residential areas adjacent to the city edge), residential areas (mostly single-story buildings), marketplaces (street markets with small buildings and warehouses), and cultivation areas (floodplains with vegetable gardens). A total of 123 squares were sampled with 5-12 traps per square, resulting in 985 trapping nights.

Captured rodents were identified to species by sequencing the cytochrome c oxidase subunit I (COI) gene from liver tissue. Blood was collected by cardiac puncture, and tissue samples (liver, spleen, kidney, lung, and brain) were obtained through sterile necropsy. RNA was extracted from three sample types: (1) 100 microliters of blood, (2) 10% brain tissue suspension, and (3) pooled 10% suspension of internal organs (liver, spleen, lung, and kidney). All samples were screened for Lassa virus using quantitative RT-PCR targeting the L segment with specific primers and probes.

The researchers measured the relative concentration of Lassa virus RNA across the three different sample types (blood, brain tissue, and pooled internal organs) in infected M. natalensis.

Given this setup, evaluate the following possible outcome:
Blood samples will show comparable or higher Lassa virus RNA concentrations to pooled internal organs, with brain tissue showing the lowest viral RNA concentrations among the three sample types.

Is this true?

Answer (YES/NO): NO